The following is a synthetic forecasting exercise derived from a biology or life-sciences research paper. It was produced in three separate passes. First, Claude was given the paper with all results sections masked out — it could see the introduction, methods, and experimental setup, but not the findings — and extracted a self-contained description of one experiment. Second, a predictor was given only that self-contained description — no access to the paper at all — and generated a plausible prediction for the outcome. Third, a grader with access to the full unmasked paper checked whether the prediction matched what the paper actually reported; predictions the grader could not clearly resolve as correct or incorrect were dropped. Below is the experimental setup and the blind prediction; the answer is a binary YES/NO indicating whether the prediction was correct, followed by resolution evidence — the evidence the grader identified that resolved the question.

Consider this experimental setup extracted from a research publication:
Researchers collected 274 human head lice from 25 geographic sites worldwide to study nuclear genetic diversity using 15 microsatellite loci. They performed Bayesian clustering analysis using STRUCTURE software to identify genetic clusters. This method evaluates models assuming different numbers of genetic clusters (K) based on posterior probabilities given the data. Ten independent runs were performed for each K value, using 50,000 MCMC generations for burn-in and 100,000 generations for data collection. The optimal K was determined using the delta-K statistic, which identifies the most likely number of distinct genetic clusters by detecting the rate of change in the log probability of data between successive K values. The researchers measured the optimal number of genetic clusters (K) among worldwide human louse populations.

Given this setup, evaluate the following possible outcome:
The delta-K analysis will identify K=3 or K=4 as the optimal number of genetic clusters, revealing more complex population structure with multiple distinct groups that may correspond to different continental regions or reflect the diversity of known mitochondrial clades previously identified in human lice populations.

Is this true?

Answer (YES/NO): NO